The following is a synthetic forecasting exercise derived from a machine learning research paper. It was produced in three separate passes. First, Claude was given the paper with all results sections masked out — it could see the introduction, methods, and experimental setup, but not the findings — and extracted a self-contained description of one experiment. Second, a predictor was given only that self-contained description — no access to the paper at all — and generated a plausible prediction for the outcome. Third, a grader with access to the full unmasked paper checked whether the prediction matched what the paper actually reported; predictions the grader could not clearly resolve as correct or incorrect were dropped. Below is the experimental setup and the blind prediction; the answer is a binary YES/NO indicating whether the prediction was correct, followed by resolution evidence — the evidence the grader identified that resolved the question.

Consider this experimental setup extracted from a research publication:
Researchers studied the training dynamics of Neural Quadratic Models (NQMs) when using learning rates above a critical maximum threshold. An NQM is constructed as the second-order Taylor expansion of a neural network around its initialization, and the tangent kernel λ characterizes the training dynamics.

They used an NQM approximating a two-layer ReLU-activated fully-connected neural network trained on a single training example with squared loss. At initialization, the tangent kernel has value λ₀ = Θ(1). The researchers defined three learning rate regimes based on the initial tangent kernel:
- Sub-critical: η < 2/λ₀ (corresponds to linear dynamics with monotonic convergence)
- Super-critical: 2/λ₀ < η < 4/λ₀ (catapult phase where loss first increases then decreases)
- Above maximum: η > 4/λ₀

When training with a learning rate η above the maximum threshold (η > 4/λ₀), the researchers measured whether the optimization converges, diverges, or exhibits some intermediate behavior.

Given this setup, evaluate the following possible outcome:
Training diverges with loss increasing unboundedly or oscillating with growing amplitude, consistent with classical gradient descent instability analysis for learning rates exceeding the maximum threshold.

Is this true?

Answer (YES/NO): YES